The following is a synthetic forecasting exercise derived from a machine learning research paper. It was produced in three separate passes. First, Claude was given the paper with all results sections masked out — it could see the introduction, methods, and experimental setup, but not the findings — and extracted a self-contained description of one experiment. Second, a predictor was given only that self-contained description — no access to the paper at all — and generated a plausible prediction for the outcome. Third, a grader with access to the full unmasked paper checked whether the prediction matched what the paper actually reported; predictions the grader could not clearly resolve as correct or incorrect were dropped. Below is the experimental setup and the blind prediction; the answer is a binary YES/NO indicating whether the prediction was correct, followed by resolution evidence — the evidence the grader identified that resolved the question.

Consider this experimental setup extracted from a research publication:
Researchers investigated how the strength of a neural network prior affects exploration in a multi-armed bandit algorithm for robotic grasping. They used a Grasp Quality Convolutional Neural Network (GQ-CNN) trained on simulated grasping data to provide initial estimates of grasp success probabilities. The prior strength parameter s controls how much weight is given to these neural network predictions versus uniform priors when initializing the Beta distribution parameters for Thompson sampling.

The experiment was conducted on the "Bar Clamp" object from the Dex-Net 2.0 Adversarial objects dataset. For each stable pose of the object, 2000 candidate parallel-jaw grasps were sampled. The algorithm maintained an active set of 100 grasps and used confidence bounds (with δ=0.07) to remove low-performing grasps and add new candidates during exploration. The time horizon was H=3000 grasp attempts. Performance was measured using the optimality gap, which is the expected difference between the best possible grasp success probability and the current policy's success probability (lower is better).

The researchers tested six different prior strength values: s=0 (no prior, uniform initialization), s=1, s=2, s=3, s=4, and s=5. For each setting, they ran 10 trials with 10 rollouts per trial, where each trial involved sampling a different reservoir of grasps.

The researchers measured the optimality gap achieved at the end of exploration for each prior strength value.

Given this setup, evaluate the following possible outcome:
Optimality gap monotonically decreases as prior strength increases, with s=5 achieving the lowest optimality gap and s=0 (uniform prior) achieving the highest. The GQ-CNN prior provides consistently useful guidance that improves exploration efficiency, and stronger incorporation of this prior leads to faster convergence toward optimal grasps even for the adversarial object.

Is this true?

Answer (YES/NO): NO